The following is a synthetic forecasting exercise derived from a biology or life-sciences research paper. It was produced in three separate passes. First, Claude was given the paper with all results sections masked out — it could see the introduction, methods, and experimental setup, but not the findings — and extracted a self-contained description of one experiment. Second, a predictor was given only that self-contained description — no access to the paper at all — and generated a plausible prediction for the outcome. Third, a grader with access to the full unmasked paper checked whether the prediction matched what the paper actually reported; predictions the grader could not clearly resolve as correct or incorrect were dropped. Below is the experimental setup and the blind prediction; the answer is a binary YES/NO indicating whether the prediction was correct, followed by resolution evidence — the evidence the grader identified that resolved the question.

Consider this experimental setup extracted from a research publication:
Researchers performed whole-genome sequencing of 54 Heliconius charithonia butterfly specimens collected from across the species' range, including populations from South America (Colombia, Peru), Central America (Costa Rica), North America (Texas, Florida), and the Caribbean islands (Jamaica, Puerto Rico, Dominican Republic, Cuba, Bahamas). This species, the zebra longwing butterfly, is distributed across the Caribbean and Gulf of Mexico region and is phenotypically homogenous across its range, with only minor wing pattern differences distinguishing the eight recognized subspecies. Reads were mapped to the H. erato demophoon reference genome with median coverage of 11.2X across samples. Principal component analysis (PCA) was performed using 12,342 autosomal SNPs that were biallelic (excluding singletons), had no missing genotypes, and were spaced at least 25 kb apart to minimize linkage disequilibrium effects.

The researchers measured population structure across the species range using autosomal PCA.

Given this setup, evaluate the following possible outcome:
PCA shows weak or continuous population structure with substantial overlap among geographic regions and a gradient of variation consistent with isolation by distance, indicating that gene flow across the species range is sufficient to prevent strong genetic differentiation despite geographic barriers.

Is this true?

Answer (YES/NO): NO